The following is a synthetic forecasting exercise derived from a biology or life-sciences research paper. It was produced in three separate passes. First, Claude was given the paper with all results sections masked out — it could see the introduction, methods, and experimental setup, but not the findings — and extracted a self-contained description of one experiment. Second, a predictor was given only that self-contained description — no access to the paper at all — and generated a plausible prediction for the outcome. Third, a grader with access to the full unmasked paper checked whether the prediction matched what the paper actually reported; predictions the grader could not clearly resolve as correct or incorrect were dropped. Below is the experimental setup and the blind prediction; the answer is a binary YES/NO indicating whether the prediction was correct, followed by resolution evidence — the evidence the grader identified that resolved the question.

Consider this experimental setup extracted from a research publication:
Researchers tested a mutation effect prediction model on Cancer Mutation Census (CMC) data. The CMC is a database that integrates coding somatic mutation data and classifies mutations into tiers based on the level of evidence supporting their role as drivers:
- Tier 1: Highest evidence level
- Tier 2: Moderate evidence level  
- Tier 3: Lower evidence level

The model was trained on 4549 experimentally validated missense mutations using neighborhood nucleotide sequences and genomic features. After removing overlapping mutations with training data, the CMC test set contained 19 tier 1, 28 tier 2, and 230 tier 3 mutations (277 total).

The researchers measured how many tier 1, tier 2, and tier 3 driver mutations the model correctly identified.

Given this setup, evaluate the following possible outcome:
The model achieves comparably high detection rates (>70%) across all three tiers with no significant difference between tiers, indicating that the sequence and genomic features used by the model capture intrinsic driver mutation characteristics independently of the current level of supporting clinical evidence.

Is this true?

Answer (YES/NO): NO